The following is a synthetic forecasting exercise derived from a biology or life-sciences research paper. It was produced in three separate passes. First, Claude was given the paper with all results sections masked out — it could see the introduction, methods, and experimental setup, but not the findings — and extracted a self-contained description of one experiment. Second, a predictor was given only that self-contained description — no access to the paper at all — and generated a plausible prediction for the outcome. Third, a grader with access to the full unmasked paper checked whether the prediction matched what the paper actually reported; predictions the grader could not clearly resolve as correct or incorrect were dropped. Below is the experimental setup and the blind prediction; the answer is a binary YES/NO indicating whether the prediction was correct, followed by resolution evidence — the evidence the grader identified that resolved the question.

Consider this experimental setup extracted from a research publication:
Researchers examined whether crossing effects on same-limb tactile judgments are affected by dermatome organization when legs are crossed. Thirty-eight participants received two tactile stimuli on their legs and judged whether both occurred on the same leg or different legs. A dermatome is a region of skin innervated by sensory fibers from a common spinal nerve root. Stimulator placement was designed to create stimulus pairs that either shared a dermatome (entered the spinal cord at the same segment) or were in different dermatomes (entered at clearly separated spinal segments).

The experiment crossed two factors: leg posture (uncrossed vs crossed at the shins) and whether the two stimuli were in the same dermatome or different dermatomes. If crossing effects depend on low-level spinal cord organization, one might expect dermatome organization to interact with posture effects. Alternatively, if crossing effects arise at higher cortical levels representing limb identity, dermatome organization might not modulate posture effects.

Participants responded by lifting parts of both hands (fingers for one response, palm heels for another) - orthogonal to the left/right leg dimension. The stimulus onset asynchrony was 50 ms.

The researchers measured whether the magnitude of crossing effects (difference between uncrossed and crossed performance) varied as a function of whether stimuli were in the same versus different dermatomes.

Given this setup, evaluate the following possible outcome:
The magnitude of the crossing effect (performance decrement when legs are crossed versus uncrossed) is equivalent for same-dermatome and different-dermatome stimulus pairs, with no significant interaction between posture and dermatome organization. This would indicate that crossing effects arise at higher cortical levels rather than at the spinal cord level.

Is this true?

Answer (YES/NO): NO